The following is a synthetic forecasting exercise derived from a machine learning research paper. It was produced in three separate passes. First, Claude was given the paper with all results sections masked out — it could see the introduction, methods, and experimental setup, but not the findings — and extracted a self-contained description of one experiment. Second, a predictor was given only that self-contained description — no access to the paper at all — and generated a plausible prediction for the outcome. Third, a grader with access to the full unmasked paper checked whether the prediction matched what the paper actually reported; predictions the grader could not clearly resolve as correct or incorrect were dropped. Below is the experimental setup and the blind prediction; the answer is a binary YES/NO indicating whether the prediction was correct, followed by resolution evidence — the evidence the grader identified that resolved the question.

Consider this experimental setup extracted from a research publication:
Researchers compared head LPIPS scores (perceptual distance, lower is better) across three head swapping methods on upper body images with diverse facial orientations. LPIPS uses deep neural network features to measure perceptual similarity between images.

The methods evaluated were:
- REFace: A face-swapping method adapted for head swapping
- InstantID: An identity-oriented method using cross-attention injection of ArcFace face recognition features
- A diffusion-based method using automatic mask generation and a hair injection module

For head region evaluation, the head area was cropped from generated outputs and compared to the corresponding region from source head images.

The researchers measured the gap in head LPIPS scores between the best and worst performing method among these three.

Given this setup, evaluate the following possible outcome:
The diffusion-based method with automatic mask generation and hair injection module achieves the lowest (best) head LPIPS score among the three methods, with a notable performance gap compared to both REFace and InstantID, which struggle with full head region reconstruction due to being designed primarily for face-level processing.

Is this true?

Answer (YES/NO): YES